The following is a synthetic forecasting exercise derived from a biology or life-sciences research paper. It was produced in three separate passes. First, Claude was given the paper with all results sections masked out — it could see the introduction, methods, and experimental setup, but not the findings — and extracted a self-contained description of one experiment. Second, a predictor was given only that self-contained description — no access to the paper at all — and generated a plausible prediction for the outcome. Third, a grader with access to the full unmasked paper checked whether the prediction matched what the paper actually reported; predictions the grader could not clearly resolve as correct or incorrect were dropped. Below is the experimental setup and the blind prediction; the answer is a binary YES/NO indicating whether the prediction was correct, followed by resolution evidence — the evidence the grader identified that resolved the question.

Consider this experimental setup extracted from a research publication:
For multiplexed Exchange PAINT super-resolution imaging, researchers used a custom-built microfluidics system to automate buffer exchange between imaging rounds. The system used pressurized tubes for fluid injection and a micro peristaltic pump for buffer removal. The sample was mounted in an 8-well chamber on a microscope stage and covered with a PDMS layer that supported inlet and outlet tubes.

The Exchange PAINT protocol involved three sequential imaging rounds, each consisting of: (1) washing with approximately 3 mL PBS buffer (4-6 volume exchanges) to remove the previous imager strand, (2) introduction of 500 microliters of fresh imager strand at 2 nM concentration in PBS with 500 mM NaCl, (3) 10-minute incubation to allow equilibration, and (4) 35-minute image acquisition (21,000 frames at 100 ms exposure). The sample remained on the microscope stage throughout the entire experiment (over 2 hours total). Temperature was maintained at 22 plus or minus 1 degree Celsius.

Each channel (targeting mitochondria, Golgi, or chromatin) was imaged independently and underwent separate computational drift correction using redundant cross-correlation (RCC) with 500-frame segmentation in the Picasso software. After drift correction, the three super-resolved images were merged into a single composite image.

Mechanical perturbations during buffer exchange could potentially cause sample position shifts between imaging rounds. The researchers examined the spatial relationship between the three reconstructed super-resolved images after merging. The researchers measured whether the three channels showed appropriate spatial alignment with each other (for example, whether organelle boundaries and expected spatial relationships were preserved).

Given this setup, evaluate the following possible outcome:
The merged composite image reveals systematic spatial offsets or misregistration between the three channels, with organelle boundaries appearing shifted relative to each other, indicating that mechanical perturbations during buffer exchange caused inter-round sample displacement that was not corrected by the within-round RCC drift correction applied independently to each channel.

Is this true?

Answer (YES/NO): NO